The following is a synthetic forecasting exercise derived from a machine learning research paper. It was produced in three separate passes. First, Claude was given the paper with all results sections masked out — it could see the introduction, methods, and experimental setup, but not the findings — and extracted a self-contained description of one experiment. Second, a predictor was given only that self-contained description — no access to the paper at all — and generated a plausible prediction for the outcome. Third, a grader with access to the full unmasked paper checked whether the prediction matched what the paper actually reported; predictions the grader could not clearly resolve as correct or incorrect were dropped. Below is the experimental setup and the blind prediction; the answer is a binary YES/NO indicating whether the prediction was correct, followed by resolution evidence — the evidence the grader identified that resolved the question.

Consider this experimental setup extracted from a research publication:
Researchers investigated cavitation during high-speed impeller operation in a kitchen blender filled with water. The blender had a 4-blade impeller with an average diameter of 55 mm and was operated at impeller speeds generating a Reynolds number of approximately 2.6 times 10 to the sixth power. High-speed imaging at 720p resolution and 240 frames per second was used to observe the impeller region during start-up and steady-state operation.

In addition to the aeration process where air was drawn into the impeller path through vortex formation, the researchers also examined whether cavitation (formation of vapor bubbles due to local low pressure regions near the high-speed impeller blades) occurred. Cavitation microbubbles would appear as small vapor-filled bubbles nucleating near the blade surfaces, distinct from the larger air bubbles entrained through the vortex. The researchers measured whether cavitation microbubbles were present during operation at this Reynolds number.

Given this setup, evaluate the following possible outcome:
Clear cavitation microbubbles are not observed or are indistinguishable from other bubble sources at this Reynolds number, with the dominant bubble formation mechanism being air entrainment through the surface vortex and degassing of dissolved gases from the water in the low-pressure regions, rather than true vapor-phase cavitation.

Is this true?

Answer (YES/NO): NO